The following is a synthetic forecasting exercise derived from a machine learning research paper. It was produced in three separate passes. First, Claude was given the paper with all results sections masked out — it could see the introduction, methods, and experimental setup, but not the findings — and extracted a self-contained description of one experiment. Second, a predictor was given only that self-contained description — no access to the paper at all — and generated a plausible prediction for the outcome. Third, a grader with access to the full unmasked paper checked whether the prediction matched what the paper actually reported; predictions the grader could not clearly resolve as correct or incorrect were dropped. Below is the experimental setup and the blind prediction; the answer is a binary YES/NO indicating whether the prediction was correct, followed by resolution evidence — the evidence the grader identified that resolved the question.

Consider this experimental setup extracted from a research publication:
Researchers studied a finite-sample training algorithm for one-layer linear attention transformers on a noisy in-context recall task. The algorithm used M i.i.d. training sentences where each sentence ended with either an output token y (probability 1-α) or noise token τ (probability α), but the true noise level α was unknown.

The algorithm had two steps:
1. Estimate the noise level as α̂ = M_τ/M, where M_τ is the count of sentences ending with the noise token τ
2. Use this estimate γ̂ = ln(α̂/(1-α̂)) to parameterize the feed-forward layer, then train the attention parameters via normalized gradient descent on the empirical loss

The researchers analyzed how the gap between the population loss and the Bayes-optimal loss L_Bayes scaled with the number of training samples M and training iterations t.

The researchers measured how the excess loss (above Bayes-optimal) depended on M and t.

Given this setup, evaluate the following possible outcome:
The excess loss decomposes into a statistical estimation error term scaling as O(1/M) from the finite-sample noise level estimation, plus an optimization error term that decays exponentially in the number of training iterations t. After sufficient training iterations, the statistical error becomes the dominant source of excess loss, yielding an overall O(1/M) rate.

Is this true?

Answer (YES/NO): YES